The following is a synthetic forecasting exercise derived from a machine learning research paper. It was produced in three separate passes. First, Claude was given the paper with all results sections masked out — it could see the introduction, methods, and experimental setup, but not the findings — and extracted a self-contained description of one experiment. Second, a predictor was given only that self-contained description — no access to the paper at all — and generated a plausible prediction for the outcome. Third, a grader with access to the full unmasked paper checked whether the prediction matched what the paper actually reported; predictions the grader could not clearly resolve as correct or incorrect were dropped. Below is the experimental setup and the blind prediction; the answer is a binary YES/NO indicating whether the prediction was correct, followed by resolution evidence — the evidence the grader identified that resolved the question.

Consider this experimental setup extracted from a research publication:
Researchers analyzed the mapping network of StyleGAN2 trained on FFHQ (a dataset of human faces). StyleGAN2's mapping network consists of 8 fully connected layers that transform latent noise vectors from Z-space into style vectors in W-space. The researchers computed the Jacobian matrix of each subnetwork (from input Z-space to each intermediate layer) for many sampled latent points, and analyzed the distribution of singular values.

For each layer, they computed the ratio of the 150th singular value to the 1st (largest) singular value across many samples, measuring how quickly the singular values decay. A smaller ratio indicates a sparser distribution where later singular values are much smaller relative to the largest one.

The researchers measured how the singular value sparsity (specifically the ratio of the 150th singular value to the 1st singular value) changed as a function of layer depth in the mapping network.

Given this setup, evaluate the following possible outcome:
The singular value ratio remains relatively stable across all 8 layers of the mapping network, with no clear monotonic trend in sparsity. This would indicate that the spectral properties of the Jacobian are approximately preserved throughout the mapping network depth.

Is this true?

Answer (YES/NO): NO